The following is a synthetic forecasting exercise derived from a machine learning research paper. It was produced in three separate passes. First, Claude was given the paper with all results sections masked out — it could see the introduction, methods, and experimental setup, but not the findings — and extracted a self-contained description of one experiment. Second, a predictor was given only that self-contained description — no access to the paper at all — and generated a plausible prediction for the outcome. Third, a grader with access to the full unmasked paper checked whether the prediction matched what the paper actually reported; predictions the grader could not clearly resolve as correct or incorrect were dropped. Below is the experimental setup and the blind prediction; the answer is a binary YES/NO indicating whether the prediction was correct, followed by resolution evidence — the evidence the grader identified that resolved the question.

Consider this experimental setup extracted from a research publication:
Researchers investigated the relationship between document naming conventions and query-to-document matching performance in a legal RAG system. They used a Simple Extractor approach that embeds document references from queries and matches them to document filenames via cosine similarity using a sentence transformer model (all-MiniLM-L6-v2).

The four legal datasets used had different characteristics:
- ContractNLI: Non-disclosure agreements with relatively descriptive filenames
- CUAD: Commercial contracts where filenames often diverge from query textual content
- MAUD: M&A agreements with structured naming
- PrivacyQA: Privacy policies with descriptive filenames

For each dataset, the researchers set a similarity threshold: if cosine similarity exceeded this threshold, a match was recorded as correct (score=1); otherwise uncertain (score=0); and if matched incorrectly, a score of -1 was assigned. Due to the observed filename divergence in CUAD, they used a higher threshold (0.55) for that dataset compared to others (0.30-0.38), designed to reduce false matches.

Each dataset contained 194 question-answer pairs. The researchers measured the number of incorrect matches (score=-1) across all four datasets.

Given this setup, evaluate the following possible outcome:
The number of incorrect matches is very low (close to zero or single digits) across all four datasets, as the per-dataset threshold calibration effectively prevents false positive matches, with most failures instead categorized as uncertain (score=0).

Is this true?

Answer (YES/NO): YES